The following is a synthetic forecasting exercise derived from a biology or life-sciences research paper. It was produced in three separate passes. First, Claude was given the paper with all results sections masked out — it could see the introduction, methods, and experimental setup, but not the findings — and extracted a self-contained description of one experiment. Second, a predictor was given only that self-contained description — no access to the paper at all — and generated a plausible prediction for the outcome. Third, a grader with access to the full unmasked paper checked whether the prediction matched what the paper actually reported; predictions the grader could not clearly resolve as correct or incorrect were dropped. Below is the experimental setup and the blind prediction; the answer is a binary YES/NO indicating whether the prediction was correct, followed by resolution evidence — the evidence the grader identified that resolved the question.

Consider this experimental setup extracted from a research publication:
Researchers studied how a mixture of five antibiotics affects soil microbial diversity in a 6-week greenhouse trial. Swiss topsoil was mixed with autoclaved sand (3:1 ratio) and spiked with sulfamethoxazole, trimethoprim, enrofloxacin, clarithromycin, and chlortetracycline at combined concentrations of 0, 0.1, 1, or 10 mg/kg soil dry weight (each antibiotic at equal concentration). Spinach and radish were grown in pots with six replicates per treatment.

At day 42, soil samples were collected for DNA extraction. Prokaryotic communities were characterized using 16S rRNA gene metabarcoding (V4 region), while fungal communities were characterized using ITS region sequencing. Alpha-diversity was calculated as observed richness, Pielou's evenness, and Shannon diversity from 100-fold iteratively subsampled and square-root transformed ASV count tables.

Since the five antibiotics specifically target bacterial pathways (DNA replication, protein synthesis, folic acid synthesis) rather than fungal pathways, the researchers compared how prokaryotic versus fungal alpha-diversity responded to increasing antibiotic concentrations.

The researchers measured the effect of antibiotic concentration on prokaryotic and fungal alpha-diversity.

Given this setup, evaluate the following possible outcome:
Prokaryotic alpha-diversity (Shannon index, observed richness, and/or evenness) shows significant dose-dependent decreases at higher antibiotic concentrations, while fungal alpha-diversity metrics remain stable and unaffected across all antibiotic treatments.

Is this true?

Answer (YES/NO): NO